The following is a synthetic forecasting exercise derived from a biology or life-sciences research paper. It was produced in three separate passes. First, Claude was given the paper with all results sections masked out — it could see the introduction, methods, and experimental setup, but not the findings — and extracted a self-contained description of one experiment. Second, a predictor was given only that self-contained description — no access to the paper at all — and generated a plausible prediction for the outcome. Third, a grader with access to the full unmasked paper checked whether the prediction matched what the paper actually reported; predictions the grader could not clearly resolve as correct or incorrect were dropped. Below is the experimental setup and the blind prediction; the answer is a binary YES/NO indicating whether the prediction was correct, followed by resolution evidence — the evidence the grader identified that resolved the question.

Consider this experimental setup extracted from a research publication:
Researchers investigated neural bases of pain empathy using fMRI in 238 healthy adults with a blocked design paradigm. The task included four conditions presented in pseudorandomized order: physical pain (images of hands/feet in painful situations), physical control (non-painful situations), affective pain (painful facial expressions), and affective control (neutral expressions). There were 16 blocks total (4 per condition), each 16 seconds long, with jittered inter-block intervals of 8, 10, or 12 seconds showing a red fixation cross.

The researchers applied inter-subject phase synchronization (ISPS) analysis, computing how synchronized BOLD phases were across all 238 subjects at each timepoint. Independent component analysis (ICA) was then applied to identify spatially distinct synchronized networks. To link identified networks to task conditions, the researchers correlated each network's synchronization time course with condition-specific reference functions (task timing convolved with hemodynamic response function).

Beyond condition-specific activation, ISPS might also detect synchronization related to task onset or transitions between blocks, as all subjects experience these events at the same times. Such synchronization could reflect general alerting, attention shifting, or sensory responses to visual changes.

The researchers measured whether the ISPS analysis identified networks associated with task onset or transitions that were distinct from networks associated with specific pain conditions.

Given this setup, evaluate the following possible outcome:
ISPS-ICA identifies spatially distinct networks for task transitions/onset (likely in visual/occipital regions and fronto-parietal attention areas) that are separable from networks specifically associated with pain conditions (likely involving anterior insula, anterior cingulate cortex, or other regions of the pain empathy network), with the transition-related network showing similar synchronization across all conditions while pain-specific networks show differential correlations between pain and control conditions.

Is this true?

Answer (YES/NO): YES